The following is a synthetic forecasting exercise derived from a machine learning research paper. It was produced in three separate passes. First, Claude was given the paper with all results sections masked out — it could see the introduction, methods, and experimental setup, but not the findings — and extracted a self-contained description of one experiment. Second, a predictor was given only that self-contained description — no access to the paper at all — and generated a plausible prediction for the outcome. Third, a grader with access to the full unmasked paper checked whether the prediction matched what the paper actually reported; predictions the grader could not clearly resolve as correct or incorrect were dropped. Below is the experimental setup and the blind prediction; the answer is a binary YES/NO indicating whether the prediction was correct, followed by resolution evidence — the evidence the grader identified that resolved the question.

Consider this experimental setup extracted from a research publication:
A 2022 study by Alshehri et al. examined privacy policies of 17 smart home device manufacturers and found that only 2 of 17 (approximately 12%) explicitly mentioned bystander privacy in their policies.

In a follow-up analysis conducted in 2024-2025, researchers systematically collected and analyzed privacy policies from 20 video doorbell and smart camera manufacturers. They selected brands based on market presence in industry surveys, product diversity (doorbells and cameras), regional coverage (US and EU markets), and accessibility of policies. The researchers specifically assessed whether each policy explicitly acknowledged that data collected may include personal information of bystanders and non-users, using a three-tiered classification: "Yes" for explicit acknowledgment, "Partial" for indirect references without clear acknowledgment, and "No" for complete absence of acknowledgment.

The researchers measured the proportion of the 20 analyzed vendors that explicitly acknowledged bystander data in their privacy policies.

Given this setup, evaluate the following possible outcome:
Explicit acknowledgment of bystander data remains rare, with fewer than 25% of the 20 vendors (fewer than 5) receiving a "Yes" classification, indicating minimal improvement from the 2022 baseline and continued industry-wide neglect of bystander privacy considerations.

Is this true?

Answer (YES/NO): NO